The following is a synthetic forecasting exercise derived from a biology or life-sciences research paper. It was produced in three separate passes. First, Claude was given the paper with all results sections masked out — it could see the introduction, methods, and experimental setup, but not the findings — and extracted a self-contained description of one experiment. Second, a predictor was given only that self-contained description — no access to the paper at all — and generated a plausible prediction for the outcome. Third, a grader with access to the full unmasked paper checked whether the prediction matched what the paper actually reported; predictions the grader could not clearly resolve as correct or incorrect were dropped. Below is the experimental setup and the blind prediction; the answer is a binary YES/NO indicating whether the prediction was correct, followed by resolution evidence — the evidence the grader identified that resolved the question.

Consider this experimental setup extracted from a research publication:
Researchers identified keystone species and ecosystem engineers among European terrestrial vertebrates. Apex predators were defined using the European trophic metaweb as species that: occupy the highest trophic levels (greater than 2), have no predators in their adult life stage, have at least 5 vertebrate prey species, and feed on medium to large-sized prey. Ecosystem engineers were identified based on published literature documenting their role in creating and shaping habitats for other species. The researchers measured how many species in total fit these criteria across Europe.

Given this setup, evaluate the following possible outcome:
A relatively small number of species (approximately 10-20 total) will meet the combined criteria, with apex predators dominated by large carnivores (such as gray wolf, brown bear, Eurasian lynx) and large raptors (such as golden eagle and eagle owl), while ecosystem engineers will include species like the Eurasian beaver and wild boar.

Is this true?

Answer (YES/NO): YES